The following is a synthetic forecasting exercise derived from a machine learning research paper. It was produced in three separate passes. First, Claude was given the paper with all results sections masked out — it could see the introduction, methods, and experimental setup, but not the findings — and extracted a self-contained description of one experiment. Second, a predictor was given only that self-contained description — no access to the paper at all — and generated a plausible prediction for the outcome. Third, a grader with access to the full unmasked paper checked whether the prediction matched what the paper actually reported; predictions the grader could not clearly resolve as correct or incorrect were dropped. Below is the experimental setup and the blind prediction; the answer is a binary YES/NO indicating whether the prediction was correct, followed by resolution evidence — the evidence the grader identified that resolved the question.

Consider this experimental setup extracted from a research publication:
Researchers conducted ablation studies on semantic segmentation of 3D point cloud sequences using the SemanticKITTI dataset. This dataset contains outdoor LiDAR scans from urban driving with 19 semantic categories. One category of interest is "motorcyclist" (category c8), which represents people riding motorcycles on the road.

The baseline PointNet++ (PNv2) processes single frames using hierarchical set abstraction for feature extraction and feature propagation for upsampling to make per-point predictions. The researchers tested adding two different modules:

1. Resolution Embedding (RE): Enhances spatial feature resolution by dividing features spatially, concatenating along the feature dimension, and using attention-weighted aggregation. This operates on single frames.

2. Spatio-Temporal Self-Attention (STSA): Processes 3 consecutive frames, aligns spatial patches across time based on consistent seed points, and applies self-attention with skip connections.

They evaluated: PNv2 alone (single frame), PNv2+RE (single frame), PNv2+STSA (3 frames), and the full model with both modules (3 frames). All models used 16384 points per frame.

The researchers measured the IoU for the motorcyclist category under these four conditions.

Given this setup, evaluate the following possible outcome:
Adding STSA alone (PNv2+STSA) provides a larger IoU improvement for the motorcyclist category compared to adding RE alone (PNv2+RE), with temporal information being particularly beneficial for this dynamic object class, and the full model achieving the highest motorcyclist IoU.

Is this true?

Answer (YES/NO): NO